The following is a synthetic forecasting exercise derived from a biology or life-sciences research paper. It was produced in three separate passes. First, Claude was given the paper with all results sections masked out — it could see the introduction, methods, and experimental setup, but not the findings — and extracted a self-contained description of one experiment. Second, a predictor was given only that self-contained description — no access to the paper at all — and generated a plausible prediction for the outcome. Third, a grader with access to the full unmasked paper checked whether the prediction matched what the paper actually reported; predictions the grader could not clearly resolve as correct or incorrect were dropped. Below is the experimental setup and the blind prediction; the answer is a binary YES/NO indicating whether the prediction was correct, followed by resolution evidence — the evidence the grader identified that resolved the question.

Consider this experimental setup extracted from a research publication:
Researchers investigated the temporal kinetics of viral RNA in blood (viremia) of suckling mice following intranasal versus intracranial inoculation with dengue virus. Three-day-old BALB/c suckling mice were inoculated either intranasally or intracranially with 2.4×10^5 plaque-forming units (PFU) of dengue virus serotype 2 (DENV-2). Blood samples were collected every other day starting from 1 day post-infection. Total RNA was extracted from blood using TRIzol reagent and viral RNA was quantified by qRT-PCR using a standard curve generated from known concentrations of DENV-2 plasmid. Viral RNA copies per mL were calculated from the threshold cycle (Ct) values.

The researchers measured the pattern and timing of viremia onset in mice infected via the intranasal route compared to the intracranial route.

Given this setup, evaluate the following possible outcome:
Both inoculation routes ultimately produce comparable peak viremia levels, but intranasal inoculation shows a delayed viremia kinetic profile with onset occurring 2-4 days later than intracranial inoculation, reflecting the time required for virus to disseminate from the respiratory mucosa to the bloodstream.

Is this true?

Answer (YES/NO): NO